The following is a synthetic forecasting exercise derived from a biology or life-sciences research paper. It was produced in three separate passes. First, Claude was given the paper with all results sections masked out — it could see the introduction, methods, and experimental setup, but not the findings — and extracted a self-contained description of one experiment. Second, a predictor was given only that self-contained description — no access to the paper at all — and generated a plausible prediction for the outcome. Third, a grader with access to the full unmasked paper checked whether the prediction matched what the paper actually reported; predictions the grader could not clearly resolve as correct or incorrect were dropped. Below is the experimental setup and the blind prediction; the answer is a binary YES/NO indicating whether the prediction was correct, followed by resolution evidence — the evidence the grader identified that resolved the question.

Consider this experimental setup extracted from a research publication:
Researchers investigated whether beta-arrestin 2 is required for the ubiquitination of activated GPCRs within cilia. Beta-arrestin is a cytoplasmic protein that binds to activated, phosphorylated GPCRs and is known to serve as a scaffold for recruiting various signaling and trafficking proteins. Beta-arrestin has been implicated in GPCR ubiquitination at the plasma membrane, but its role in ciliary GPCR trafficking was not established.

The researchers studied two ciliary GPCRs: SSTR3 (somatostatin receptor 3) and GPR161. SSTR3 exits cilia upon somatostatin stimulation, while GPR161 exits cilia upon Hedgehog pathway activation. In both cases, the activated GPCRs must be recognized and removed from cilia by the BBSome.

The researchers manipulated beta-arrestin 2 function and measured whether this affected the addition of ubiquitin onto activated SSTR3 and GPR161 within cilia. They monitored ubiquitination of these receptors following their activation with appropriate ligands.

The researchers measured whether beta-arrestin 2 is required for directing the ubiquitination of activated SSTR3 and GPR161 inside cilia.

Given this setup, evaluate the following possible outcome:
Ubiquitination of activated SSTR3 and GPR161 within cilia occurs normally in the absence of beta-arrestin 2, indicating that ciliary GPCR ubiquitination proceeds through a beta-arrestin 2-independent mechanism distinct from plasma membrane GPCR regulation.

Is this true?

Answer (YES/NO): NO